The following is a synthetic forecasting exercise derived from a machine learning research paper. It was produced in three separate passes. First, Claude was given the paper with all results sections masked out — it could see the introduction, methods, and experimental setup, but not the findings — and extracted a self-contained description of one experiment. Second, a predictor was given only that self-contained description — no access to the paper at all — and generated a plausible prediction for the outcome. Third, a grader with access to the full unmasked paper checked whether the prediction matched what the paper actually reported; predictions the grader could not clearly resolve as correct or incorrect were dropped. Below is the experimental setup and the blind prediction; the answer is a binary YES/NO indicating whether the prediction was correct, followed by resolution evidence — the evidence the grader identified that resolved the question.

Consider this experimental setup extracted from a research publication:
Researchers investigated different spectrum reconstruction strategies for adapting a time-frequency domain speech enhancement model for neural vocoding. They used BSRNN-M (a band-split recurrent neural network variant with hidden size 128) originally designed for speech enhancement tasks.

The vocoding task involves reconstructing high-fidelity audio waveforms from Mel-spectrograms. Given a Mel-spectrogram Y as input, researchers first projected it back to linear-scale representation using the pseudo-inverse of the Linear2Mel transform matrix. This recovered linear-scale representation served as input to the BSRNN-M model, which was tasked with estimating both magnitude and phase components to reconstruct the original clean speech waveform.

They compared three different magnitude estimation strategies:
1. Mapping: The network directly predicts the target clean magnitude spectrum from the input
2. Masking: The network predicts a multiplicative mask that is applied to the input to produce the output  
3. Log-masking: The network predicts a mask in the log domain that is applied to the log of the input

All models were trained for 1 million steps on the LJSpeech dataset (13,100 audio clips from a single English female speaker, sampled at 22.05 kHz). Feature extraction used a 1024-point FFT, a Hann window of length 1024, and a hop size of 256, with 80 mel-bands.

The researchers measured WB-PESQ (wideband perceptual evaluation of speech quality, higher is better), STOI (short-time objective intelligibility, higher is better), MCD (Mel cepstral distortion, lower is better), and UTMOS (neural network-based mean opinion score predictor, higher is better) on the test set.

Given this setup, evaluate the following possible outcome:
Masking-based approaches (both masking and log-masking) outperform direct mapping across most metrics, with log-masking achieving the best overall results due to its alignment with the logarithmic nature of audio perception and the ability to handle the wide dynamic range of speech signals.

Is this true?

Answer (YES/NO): YES